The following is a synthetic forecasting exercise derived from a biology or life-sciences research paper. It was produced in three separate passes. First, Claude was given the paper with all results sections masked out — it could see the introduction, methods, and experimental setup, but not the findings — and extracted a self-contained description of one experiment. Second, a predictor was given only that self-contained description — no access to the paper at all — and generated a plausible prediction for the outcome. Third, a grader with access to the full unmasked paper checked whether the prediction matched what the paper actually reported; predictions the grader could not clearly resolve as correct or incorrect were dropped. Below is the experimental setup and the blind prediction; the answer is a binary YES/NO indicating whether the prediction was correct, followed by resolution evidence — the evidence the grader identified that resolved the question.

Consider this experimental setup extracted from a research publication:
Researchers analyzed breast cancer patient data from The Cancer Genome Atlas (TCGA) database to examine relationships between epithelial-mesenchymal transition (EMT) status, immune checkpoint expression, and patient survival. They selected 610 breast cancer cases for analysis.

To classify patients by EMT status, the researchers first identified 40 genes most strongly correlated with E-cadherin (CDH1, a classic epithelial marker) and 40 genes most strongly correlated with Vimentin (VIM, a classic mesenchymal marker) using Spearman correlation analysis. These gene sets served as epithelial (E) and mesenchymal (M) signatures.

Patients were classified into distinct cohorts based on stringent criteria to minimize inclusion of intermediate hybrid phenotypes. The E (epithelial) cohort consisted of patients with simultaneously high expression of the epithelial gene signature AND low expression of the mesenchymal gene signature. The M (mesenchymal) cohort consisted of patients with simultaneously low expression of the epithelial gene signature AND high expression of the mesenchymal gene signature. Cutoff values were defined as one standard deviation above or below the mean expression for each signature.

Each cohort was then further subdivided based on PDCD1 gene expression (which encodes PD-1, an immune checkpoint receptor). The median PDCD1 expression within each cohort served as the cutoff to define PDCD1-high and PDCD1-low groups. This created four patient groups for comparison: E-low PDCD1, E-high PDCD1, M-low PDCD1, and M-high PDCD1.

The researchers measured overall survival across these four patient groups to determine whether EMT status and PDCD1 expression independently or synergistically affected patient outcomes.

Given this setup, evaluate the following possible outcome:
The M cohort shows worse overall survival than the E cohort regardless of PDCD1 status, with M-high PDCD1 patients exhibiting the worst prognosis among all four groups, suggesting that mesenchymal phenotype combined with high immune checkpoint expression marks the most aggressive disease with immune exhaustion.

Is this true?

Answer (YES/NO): NO